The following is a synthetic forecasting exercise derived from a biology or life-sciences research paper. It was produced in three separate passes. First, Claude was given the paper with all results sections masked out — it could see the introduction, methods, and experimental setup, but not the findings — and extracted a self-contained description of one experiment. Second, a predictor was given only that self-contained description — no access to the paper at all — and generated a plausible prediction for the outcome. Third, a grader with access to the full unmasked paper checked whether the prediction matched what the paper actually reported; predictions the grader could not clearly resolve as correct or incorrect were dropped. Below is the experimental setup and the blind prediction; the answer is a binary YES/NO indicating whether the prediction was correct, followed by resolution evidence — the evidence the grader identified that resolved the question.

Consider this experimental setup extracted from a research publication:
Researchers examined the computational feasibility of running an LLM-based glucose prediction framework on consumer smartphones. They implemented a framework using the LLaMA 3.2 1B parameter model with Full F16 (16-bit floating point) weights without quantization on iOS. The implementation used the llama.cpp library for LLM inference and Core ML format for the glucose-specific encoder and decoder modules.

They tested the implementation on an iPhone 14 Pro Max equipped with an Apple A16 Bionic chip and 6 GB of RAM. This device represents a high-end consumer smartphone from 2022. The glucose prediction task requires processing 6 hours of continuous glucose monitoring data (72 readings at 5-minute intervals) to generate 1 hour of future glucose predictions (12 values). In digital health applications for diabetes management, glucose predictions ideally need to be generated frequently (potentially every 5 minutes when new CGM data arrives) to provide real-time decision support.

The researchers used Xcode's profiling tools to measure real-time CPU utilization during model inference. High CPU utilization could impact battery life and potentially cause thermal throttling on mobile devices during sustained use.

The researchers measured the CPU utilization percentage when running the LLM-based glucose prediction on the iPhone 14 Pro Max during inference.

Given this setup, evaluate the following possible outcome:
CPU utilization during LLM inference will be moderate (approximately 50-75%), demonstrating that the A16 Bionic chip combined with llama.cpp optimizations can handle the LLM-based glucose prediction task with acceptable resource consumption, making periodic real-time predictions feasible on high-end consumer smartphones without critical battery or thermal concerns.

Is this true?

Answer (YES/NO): YES